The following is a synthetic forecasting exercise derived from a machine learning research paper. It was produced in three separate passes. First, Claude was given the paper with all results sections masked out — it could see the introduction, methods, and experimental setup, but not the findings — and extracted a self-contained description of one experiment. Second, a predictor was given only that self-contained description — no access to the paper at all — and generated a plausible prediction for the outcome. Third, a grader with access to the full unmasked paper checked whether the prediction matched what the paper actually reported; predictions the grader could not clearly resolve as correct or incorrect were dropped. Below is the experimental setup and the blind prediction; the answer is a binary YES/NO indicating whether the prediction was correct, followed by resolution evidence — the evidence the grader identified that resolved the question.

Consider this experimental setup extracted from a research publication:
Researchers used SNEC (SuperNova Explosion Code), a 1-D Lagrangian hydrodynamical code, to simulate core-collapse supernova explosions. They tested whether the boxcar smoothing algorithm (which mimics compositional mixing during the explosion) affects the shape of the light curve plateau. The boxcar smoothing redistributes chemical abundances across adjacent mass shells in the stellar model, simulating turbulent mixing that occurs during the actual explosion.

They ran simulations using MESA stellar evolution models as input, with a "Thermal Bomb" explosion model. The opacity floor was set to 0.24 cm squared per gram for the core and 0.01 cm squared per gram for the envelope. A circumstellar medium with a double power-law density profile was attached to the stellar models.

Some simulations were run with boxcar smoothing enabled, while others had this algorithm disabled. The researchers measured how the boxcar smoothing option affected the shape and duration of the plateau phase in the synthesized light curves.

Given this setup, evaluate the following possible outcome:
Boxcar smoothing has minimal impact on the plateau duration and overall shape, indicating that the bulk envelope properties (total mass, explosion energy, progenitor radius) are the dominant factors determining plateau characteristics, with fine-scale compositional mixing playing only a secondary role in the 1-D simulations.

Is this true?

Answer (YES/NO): NO